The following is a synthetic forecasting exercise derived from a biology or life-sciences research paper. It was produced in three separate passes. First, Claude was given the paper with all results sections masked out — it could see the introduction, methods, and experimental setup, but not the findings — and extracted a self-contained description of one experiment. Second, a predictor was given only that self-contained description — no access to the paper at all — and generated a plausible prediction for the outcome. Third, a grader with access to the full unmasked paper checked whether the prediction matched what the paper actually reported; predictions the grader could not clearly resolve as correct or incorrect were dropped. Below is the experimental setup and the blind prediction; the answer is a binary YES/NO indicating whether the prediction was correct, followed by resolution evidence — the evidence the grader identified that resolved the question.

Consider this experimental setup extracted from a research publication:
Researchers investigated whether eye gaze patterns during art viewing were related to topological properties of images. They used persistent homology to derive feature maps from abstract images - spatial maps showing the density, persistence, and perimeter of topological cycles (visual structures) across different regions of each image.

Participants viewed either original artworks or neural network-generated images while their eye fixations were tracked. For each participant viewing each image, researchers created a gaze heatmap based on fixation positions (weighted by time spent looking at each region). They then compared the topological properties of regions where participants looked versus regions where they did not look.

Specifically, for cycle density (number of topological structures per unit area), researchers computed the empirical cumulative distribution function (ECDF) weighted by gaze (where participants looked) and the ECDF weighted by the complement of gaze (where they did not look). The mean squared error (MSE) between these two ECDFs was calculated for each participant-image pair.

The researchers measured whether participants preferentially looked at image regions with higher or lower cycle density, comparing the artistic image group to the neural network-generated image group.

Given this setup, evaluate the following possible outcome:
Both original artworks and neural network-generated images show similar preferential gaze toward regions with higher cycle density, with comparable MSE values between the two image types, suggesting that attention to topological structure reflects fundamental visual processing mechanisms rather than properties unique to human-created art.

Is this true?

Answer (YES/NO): NO